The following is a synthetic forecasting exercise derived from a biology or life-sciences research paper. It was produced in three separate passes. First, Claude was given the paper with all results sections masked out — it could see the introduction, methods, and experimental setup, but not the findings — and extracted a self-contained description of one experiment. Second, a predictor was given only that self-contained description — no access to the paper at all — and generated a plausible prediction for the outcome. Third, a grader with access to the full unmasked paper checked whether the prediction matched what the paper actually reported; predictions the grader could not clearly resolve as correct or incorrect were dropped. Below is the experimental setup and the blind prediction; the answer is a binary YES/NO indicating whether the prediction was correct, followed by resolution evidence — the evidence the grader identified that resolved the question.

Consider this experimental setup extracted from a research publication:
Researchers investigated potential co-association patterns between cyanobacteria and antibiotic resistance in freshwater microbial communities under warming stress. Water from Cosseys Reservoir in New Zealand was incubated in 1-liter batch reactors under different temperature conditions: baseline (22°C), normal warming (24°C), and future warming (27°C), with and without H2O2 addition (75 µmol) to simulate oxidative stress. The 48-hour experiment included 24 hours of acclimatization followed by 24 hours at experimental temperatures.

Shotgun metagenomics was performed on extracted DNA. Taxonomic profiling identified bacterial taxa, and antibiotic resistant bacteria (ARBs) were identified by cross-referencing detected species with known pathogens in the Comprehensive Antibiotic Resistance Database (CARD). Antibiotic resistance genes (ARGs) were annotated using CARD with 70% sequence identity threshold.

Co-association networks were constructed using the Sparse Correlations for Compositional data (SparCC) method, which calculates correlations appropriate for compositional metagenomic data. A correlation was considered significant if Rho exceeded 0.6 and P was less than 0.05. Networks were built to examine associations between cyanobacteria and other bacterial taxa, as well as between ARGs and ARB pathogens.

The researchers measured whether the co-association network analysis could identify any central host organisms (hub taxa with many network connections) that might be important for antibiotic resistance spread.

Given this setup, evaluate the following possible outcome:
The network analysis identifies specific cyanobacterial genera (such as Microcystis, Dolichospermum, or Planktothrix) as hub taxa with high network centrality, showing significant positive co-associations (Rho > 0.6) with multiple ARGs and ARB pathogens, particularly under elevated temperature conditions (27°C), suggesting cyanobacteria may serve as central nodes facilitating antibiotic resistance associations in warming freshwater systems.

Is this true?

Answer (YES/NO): NO